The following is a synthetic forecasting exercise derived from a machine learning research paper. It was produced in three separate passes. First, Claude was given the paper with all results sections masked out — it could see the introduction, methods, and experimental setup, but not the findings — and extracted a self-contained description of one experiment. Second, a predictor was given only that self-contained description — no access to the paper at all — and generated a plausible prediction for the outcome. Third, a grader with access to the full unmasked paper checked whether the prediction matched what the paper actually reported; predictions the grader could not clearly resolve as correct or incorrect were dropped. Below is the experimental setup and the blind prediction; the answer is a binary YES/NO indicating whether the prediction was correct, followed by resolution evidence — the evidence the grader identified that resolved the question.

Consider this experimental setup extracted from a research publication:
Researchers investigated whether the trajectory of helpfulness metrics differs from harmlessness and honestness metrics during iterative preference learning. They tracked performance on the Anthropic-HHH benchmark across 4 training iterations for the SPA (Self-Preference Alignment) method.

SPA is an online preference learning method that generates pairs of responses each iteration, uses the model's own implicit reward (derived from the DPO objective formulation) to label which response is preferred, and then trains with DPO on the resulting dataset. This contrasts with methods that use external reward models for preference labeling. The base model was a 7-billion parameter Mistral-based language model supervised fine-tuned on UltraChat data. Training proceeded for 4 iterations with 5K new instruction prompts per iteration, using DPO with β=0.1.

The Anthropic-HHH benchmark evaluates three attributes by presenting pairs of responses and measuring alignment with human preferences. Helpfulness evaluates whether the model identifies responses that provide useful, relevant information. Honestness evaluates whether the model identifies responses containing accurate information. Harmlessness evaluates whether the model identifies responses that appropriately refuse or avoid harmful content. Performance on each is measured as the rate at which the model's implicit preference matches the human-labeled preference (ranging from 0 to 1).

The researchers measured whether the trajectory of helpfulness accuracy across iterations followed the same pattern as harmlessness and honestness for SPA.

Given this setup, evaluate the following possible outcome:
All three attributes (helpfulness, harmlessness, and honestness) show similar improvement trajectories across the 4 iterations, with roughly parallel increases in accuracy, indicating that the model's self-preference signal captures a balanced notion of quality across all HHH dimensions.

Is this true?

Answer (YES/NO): NO